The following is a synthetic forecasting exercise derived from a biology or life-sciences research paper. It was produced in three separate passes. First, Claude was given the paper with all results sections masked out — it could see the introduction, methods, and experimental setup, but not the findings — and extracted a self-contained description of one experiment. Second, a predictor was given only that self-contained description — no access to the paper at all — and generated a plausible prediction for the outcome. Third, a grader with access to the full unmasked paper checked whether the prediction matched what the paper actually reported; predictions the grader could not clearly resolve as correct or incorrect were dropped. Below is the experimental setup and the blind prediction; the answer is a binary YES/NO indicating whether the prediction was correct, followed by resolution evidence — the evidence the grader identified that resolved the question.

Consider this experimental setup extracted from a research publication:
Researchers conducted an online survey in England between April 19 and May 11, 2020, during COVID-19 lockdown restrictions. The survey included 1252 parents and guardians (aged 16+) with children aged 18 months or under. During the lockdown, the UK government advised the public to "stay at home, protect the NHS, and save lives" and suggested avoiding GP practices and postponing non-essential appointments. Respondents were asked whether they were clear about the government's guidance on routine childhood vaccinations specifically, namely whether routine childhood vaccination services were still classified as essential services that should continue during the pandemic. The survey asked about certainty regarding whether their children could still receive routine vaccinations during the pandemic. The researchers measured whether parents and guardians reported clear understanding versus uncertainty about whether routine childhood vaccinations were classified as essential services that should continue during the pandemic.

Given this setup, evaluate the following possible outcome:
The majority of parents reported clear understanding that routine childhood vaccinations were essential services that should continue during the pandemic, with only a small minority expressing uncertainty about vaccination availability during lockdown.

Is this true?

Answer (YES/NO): NO